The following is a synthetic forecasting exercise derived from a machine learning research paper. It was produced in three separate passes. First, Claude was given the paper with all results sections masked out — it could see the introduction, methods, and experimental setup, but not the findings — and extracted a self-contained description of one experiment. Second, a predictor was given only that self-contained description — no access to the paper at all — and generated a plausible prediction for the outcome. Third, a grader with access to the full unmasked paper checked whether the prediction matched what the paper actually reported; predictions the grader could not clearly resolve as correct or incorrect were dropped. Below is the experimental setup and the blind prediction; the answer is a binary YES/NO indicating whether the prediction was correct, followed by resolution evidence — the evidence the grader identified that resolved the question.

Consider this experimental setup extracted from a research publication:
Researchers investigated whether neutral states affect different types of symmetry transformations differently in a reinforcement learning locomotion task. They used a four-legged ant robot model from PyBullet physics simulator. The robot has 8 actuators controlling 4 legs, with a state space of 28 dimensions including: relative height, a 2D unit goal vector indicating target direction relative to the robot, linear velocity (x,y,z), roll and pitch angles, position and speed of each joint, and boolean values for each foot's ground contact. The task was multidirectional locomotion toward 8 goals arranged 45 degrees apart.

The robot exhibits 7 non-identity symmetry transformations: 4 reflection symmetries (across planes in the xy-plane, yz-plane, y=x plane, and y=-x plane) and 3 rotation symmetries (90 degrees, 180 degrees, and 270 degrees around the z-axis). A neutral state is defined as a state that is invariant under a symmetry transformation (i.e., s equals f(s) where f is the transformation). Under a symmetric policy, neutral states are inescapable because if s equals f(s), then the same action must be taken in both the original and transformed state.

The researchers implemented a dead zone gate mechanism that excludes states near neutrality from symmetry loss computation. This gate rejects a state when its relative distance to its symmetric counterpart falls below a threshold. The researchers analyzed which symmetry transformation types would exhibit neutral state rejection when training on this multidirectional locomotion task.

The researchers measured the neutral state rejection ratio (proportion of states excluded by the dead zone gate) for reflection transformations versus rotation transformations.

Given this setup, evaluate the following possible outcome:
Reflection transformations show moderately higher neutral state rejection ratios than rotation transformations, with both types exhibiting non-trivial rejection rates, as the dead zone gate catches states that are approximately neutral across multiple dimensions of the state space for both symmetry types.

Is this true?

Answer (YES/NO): NO